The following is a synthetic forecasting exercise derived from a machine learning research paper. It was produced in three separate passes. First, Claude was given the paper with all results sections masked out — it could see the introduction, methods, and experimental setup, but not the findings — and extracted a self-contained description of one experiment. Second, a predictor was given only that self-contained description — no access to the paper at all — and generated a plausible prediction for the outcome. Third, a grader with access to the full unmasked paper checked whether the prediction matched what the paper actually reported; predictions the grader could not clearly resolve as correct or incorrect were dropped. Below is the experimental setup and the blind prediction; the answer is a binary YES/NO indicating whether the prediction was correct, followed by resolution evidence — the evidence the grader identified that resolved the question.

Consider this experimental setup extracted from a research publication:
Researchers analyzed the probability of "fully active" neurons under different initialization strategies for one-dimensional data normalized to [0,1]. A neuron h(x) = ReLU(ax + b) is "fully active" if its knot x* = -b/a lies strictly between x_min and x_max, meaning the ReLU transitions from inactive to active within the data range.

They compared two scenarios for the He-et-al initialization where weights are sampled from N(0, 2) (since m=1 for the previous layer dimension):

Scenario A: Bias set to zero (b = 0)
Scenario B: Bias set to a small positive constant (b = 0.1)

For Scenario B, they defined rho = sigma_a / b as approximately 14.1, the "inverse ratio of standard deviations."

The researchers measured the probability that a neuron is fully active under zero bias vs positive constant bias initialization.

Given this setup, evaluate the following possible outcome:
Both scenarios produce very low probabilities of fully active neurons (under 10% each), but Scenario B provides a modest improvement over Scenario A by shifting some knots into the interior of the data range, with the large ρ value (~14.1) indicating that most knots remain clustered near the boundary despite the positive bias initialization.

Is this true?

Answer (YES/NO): NO